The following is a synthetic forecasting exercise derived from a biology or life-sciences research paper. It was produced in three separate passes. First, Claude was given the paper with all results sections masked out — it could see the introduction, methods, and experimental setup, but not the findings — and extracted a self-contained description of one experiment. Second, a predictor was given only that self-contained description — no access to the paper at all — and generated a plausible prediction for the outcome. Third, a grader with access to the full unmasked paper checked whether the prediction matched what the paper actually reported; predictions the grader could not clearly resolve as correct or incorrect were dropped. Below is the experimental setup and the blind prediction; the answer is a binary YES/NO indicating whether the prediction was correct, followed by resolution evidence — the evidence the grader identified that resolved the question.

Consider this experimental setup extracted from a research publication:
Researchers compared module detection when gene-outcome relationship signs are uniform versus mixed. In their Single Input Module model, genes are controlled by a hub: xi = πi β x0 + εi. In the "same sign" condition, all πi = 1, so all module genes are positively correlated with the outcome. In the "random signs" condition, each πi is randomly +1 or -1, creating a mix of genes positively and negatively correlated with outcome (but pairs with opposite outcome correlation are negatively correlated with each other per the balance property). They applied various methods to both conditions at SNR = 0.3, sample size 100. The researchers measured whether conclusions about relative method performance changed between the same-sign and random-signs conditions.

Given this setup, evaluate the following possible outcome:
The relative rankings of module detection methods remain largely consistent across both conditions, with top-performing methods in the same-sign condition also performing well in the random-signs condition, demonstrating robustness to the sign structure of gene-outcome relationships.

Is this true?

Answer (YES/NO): YES